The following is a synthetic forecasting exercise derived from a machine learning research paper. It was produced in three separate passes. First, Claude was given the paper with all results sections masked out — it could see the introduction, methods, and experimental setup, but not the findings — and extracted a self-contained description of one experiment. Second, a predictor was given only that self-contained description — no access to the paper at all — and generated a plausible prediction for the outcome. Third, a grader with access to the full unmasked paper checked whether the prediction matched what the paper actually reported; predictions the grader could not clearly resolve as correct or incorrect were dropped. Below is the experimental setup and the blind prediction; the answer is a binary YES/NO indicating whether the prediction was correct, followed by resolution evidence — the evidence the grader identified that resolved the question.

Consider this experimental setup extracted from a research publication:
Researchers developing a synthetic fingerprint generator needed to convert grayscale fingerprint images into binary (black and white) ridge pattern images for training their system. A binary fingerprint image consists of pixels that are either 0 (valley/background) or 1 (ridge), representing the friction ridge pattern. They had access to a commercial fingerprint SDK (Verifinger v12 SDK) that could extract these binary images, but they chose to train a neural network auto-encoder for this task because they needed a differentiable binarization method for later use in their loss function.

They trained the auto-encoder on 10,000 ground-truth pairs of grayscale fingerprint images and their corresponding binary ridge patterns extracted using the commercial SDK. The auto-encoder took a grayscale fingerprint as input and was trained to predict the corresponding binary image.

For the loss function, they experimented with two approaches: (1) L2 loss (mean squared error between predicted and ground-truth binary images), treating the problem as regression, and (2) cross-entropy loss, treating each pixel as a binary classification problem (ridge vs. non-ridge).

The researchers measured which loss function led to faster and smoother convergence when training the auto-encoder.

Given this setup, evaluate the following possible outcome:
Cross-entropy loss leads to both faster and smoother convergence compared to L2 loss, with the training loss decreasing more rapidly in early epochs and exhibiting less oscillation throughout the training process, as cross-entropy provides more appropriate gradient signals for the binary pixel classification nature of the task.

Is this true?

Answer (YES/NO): NO